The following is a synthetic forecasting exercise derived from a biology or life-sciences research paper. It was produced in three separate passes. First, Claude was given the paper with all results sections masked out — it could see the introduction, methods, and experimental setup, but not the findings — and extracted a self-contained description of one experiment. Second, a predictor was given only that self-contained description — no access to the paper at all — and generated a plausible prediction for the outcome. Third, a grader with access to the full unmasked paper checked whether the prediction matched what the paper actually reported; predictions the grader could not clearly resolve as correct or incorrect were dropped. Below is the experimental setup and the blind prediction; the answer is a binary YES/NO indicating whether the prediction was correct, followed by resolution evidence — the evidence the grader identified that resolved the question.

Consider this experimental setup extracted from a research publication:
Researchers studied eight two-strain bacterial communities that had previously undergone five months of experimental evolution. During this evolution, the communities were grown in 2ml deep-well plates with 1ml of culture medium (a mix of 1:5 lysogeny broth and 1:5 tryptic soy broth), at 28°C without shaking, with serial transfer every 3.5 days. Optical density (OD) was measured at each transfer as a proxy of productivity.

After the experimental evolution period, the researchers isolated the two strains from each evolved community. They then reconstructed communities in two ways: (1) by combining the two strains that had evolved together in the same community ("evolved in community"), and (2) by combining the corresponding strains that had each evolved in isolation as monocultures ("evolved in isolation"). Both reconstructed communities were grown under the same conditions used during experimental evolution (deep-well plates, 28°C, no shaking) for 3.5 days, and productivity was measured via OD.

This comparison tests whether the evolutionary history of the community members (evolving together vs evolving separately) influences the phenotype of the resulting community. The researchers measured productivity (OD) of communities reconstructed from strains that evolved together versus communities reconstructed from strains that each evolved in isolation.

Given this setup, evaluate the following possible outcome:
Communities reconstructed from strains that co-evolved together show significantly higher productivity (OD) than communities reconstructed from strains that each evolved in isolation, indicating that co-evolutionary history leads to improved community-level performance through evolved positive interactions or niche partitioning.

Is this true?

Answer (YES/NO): YES